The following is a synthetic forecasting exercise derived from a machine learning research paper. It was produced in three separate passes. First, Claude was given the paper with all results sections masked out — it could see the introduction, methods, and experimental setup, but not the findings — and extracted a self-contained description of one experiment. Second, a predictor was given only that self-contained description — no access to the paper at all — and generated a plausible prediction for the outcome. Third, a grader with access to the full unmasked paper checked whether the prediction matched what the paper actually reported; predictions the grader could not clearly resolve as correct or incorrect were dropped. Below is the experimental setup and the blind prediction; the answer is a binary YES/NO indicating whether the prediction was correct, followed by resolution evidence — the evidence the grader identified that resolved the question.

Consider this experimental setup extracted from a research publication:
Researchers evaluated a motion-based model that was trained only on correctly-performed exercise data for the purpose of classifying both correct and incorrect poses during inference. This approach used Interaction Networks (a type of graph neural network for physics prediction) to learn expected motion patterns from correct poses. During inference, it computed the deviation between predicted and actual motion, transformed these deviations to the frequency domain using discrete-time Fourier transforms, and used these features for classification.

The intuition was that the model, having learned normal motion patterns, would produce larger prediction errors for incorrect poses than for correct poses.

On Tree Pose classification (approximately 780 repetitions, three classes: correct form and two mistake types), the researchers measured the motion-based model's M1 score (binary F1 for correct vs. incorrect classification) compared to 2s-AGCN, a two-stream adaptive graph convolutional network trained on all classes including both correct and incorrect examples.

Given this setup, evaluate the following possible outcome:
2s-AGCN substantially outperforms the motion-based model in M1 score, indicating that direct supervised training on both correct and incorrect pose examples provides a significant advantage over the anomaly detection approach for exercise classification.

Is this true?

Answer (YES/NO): YES